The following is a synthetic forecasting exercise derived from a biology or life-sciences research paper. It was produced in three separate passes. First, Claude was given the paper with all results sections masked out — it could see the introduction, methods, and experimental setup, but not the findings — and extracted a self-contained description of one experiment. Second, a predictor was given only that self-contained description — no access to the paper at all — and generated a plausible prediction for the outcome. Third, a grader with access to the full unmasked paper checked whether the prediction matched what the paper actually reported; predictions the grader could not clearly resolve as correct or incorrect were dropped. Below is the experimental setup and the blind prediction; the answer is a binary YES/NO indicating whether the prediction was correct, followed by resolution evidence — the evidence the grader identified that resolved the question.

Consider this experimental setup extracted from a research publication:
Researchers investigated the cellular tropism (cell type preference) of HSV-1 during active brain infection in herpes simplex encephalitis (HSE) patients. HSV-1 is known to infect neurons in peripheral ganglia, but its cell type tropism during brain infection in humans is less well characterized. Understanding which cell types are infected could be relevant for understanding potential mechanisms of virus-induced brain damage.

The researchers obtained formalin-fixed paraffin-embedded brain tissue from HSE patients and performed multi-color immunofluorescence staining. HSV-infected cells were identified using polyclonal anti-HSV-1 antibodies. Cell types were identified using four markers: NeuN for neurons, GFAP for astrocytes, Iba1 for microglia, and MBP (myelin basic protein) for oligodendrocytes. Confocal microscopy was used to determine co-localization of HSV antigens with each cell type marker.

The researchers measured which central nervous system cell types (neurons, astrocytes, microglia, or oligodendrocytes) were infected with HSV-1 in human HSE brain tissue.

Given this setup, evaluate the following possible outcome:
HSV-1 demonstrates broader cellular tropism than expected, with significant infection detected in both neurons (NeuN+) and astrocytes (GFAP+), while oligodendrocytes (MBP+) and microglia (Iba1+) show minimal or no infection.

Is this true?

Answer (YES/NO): NO